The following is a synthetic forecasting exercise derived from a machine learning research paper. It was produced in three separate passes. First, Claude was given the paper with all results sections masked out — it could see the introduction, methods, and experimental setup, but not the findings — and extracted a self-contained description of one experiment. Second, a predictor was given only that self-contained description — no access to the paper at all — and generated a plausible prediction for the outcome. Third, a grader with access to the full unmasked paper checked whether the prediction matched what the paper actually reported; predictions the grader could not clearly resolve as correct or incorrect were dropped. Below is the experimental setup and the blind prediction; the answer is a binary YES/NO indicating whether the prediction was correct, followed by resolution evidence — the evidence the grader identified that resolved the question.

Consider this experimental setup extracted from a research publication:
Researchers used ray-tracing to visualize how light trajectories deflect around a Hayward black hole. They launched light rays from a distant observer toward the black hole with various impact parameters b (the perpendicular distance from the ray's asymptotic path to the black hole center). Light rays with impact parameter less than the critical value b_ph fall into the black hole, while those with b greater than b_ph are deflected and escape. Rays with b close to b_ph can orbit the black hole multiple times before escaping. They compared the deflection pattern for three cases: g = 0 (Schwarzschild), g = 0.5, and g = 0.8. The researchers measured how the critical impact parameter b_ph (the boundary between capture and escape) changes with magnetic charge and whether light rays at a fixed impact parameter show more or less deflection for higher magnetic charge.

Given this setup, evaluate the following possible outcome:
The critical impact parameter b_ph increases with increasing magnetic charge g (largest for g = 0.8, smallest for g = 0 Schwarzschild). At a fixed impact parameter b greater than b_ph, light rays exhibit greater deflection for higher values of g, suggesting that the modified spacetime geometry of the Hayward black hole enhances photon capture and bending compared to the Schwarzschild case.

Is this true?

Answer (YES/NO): NO